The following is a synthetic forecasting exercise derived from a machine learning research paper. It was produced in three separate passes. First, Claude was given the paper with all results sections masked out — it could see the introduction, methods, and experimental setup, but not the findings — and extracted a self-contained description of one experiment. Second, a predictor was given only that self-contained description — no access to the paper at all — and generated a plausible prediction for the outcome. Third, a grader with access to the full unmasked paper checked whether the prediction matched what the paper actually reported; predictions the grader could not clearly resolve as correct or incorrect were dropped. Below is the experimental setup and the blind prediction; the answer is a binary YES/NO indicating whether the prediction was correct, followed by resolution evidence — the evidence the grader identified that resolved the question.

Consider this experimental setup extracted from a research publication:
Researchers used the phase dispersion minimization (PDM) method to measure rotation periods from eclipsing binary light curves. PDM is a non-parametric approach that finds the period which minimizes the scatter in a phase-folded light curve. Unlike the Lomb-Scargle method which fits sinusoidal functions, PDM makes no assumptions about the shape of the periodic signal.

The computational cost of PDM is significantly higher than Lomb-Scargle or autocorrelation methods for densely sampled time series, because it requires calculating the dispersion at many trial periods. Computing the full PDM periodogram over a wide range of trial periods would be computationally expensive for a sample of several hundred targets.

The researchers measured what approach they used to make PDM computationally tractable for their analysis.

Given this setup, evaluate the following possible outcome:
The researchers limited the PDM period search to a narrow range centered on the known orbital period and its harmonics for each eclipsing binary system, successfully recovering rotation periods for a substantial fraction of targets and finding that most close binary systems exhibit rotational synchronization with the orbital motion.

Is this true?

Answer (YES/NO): NO